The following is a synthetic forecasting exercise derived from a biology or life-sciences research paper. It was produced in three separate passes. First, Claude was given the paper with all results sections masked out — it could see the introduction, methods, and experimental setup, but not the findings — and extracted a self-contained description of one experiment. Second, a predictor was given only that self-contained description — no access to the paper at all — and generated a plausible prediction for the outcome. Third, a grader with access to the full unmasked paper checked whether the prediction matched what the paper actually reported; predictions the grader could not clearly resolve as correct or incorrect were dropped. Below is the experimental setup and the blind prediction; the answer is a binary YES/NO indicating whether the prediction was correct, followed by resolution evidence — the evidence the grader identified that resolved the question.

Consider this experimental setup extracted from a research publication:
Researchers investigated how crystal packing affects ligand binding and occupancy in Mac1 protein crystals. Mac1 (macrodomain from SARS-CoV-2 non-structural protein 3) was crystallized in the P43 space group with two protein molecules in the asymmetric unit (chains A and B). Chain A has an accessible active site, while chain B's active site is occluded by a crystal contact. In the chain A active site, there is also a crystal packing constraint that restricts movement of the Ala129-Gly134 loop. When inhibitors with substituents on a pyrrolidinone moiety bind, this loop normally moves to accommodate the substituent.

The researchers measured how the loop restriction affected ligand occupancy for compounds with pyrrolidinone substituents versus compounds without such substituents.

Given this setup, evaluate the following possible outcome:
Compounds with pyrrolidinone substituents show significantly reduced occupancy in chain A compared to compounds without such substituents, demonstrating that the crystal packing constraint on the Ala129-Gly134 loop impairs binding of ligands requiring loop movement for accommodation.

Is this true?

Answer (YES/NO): YES